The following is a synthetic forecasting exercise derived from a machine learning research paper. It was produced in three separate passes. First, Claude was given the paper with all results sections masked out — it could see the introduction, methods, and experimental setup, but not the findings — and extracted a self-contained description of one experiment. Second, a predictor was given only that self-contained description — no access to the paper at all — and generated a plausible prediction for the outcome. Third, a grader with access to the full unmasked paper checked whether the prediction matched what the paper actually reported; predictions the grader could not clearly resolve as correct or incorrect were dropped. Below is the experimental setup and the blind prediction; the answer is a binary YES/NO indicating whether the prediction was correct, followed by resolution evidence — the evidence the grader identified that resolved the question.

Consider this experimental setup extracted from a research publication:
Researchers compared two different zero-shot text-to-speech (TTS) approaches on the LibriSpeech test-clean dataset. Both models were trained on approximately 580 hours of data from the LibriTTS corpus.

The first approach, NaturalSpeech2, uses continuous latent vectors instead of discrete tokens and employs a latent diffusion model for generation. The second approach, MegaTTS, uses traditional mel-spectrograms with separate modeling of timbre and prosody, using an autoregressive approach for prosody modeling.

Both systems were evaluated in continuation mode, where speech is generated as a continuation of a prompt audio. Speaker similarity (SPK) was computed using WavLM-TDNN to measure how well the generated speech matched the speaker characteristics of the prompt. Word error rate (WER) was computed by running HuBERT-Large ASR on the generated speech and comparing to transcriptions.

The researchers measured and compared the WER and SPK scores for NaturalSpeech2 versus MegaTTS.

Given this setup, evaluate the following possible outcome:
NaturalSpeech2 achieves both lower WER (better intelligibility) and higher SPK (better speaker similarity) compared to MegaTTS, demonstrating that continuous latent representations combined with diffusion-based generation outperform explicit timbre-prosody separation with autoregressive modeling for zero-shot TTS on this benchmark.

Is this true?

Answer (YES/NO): NO